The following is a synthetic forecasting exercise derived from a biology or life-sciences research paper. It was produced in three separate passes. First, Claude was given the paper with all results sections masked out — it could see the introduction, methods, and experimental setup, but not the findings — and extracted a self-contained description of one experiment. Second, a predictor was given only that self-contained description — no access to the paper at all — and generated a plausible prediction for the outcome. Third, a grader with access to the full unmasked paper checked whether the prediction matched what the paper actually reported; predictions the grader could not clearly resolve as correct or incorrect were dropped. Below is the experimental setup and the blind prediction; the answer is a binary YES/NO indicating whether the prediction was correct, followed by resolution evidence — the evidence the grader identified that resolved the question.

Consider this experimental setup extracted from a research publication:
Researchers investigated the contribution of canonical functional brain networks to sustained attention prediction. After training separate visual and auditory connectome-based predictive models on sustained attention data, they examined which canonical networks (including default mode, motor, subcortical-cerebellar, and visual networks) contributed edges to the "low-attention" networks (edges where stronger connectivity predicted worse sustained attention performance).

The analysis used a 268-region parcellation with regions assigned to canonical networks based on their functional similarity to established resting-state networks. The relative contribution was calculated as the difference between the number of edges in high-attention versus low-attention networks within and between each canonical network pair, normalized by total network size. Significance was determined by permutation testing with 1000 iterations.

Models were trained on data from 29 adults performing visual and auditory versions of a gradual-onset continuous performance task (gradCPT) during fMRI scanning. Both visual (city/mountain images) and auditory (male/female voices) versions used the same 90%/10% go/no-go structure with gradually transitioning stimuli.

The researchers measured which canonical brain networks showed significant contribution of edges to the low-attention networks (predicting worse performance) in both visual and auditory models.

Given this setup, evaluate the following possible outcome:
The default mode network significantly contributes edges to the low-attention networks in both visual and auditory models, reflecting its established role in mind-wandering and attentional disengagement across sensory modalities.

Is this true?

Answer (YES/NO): NO